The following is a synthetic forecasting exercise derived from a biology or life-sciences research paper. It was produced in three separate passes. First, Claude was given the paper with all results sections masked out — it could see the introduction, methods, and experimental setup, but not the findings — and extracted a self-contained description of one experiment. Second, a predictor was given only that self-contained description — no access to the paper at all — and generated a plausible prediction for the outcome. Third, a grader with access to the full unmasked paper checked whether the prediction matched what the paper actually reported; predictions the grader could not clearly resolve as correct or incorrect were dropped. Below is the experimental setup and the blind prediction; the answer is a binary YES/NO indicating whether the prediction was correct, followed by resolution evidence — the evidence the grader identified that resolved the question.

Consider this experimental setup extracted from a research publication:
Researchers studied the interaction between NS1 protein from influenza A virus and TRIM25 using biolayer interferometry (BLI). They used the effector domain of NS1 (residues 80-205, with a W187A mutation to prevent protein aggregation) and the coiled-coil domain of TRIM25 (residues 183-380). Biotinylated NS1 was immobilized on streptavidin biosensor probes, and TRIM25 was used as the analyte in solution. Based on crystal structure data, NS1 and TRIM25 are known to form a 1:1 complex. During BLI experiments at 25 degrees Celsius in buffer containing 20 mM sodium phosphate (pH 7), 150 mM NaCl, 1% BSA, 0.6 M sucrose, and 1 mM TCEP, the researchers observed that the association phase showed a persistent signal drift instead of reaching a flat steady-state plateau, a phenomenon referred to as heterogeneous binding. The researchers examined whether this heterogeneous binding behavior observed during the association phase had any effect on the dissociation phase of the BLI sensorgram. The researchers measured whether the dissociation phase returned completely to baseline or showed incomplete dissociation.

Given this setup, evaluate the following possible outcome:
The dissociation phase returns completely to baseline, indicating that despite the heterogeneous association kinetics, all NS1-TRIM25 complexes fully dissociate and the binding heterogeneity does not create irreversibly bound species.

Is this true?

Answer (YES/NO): NO